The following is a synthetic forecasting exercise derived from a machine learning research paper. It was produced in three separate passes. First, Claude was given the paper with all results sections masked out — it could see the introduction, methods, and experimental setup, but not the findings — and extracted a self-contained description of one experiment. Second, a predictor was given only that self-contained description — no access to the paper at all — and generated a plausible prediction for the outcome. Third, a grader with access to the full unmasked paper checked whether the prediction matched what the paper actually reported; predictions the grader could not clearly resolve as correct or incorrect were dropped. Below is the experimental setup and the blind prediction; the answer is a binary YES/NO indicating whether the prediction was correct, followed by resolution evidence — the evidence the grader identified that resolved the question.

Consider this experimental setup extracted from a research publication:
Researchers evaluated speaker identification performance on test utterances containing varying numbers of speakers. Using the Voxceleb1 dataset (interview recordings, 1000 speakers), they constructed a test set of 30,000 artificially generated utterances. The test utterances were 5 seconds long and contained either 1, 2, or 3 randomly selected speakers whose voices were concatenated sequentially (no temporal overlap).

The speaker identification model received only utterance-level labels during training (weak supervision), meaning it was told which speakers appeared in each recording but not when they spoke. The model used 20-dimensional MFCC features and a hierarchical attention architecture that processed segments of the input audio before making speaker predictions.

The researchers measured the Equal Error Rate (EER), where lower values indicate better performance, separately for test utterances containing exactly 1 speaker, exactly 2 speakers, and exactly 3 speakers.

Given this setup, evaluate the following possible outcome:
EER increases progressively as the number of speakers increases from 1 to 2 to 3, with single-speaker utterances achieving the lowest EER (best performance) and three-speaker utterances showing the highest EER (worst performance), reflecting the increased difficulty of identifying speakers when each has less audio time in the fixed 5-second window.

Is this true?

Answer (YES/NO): YES